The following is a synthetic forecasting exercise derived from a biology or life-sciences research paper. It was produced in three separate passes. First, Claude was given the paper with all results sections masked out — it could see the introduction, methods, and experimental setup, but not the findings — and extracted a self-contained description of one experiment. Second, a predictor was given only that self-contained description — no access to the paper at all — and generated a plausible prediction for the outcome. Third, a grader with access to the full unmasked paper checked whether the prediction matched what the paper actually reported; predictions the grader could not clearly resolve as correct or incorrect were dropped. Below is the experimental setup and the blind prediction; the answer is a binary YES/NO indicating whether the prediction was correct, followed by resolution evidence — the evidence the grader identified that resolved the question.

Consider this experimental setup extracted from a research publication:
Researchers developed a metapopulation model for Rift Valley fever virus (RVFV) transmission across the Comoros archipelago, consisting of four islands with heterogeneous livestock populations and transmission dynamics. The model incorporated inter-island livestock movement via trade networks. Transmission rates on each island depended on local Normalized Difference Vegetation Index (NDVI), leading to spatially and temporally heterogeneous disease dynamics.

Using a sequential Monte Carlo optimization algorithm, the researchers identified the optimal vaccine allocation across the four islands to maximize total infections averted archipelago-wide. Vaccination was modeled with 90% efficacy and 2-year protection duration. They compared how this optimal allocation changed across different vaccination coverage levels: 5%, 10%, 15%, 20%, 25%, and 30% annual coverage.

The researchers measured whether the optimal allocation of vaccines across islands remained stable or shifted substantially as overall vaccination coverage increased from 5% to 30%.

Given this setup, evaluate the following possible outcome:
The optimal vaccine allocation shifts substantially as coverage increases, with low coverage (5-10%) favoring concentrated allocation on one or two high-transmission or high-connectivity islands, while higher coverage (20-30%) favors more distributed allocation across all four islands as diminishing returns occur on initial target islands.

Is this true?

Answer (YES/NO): NO